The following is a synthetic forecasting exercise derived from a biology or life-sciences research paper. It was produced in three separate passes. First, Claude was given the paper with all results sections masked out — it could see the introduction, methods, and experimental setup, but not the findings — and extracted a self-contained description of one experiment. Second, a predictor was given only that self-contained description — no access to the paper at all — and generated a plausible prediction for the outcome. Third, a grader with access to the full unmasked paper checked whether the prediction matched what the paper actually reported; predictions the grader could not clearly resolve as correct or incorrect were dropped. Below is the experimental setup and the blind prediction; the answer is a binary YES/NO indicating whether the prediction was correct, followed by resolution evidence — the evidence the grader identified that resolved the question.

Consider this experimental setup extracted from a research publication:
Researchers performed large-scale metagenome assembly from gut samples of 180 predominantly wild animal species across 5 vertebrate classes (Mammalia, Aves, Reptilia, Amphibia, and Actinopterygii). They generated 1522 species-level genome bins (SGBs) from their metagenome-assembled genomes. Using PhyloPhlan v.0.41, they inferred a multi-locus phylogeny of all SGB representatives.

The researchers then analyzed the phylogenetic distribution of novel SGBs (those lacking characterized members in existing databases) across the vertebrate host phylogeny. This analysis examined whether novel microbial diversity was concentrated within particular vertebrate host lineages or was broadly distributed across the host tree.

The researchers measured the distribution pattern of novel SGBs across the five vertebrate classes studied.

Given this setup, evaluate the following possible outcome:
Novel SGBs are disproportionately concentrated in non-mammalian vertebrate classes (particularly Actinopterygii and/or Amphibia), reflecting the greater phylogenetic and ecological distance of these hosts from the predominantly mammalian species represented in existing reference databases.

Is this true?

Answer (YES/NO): NO